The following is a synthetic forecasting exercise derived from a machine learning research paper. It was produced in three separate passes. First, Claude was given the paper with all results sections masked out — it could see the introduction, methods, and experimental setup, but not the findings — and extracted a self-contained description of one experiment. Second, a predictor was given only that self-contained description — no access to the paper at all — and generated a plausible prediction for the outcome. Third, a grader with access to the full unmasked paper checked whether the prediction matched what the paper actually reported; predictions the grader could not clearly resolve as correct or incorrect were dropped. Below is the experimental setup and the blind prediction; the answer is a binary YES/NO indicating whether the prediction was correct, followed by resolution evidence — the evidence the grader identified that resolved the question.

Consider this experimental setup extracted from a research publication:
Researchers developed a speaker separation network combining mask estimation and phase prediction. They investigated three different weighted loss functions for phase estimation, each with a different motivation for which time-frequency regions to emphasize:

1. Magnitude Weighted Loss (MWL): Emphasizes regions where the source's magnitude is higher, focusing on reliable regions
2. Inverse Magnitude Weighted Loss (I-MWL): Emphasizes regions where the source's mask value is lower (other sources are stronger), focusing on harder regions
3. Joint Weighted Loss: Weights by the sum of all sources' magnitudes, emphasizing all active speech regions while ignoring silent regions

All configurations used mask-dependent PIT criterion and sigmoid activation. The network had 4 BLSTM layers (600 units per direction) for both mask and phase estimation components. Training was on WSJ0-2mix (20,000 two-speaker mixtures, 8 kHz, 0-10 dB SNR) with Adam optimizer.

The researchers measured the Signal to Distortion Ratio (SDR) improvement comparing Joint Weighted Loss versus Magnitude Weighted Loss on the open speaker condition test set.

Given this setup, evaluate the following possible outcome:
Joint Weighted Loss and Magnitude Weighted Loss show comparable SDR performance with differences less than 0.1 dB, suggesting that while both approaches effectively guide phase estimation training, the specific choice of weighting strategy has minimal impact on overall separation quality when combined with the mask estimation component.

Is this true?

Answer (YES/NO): NO